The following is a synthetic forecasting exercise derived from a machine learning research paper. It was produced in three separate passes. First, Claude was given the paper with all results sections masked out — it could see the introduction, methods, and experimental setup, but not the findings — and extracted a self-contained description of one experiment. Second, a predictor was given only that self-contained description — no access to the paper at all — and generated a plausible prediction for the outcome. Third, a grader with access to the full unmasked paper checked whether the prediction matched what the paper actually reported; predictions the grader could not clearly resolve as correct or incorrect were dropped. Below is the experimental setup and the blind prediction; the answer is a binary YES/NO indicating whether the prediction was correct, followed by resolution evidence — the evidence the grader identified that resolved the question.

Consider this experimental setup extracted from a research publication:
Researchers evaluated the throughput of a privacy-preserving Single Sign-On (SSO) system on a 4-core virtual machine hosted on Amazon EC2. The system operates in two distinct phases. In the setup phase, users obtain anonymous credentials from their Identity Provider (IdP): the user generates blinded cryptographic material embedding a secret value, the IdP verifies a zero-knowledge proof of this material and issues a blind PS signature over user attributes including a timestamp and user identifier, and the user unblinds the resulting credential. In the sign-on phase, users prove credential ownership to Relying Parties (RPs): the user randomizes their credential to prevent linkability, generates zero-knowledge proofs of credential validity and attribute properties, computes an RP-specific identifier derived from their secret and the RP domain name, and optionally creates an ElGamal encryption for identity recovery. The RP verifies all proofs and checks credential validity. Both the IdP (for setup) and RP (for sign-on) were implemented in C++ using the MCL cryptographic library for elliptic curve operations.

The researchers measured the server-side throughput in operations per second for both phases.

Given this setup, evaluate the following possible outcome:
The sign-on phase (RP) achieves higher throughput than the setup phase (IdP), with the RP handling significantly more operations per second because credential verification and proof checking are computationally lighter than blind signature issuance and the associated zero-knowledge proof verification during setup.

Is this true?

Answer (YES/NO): NO